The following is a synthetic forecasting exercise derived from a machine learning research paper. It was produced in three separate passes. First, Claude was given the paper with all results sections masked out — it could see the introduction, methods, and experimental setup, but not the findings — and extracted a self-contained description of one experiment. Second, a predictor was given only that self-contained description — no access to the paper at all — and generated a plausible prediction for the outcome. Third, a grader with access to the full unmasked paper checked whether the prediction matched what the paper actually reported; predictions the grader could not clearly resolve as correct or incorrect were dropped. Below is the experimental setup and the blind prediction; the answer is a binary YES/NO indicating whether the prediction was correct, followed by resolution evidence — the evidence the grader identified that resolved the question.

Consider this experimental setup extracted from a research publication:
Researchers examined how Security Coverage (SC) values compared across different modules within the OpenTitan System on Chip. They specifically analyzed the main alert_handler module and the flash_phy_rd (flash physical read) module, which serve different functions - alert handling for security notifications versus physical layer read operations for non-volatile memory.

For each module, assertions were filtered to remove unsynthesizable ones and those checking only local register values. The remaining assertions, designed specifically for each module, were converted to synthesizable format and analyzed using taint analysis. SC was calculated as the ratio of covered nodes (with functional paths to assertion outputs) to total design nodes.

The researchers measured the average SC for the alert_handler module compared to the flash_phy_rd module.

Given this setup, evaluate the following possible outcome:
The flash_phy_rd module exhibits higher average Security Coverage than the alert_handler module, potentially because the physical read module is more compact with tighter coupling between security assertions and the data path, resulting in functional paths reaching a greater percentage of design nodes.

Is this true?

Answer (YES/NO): NO